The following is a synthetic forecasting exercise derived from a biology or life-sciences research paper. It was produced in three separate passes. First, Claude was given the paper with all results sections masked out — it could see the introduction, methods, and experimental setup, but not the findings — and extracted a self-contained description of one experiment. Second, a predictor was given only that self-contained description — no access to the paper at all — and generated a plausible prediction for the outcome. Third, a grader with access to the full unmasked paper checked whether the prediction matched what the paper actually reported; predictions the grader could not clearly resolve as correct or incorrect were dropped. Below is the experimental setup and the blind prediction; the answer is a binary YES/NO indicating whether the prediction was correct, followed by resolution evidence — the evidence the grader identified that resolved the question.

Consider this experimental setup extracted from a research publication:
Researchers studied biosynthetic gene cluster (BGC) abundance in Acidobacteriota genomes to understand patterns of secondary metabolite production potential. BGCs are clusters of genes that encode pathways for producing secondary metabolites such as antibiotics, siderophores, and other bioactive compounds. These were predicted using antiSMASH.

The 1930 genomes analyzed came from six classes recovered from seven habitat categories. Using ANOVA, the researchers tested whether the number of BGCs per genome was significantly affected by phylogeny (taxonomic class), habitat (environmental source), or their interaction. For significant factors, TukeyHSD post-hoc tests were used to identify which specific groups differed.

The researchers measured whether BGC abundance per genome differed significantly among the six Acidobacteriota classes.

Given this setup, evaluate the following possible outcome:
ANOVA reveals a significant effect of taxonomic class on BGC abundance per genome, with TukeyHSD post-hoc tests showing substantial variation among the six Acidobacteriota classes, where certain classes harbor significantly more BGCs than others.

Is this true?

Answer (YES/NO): YES